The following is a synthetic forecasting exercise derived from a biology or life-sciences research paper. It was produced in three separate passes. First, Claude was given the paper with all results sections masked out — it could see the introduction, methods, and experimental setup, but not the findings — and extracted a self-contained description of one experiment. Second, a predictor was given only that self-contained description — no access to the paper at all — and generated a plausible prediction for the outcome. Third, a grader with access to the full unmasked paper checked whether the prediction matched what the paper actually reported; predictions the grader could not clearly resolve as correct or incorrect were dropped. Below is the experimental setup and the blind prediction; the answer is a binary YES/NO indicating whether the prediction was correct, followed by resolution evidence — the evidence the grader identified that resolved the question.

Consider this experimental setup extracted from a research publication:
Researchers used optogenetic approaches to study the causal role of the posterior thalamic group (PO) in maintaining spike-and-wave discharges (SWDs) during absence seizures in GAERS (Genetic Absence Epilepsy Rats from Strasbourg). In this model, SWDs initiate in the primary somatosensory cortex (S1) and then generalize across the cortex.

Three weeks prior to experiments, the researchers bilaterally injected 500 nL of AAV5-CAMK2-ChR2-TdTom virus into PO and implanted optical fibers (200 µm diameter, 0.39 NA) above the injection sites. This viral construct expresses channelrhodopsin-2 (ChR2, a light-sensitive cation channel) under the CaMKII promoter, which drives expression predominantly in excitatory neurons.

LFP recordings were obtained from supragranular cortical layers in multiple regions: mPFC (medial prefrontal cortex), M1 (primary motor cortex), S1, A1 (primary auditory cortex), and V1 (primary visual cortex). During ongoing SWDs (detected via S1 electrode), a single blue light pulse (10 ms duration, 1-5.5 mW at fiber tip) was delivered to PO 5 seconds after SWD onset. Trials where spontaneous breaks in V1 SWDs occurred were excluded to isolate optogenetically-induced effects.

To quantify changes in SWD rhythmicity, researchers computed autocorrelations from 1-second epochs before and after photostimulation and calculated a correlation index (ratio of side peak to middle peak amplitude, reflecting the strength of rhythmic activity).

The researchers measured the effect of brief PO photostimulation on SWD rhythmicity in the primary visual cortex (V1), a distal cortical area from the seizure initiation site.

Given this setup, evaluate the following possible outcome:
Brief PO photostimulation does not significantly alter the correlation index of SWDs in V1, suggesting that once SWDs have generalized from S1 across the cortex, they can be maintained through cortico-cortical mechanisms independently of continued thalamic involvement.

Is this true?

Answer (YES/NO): NO